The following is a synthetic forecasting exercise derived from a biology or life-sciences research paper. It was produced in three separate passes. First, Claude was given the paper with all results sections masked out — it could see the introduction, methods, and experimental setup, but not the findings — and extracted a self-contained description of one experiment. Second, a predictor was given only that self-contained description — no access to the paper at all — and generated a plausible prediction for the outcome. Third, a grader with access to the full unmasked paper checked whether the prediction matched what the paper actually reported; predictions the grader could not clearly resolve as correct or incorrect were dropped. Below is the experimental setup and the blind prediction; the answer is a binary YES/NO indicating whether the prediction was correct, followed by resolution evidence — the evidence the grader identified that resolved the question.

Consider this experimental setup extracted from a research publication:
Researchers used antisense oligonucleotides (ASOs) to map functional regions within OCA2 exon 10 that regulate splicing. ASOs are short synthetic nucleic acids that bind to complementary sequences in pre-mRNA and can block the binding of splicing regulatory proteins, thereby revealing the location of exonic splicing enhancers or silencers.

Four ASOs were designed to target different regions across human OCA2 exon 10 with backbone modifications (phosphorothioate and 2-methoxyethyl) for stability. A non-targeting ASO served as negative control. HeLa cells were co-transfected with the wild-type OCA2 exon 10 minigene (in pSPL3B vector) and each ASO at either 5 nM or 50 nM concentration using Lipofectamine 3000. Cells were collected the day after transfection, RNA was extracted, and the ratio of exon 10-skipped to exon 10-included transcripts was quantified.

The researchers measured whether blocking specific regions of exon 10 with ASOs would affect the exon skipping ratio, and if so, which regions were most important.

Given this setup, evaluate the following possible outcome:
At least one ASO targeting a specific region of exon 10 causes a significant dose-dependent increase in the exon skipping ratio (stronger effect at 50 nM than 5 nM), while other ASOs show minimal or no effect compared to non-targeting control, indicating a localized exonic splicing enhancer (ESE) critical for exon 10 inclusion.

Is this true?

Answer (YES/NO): NO